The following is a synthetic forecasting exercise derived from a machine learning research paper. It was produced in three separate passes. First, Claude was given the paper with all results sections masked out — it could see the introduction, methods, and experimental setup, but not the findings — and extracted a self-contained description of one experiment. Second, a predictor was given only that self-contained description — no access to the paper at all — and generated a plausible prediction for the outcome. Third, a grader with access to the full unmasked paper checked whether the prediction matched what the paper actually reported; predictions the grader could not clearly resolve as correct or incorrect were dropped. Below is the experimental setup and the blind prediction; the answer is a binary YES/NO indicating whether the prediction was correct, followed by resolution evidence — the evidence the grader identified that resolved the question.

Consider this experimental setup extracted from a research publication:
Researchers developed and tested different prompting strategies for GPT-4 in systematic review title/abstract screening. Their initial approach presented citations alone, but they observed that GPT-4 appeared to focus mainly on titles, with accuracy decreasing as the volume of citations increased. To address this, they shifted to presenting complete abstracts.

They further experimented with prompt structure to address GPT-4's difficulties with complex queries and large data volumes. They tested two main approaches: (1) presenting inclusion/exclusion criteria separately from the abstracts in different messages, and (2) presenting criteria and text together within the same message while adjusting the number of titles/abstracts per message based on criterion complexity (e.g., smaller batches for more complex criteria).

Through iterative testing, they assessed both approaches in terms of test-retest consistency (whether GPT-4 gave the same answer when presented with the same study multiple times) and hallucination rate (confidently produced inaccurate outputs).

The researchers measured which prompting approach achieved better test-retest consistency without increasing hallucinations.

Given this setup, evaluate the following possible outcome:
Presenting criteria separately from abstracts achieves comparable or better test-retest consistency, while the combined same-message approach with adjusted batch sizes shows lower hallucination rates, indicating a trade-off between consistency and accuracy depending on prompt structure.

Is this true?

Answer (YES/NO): NO